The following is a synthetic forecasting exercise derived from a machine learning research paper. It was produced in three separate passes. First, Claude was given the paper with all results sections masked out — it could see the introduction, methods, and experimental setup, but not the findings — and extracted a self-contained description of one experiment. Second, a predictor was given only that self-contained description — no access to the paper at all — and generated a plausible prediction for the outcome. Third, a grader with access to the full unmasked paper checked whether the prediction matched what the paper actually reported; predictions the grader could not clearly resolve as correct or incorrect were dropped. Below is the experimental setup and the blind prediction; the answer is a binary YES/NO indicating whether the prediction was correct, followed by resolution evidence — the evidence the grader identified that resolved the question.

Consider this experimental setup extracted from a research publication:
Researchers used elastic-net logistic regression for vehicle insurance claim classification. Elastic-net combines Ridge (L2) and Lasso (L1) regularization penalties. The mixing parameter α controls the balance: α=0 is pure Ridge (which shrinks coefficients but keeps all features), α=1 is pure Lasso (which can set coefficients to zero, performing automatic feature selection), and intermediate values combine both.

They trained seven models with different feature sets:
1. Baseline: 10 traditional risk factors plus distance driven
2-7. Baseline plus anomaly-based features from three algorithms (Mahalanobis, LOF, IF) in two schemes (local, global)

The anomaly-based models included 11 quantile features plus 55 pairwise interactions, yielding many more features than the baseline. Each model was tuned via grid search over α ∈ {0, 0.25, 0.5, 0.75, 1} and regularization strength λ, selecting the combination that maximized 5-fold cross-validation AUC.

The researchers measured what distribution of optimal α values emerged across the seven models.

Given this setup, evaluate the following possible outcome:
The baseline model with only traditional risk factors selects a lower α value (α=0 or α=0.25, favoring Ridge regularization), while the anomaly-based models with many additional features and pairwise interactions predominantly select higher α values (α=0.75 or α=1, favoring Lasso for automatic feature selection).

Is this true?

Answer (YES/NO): NO